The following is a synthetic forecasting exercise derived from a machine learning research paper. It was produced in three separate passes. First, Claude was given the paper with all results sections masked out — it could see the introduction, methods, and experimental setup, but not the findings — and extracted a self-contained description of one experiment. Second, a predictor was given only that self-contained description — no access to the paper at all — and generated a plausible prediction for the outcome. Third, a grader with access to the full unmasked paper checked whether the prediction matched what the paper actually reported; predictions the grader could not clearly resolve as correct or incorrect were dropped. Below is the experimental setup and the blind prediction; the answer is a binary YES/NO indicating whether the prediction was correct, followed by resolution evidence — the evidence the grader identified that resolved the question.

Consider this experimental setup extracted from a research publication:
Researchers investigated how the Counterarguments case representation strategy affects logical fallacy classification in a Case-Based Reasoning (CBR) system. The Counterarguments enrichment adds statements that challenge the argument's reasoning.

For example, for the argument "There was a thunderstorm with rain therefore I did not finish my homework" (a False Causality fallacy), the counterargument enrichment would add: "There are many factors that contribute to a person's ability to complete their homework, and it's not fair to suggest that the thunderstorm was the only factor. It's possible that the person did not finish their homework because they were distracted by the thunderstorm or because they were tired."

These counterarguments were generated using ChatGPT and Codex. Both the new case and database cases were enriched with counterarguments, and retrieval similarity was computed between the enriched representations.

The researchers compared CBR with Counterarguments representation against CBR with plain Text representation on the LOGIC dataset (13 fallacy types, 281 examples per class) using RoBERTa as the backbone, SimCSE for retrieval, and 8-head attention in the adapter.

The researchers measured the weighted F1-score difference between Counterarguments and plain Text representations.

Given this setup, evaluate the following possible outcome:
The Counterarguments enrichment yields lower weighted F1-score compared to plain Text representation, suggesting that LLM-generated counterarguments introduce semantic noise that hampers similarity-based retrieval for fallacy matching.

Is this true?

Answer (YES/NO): YES